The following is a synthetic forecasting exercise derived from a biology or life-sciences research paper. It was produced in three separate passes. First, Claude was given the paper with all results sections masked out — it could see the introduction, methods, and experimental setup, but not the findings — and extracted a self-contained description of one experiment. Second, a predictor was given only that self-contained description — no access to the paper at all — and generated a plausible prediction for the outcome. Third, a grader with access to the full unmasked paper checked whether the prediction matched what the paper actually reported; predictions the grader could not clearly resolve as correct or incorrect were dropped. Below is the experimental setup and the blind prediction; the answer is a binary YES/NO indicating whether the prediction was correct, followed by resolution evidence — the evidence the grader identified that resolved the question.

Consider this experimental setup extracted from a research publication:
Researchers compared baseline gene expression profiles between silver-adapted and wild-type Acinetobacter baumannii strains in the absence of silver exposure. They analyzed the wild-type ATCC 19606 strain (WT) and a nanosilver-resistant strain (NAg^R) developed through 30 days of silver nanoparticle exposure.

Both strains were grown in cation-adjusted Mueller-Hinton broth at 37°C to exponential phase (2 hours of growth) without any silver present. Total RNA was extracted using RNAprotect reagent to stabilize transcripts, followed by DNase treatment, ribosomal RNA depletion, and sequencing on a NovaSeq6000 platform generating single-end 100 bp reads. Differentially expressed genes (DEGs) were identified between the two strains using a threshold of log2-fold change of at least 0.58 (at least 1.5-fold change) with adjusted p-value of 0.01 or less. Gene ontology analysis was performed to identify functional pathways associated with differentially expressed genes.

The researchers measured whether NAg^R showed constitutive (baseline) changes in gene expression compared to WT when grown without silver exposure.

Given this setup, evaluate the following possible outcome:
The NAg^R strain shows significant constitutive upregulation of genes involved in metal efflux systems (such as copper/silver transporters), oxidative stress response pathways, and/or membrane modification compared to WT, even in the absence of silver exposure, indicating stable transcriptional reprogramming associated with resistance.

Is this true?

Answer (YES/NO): YES